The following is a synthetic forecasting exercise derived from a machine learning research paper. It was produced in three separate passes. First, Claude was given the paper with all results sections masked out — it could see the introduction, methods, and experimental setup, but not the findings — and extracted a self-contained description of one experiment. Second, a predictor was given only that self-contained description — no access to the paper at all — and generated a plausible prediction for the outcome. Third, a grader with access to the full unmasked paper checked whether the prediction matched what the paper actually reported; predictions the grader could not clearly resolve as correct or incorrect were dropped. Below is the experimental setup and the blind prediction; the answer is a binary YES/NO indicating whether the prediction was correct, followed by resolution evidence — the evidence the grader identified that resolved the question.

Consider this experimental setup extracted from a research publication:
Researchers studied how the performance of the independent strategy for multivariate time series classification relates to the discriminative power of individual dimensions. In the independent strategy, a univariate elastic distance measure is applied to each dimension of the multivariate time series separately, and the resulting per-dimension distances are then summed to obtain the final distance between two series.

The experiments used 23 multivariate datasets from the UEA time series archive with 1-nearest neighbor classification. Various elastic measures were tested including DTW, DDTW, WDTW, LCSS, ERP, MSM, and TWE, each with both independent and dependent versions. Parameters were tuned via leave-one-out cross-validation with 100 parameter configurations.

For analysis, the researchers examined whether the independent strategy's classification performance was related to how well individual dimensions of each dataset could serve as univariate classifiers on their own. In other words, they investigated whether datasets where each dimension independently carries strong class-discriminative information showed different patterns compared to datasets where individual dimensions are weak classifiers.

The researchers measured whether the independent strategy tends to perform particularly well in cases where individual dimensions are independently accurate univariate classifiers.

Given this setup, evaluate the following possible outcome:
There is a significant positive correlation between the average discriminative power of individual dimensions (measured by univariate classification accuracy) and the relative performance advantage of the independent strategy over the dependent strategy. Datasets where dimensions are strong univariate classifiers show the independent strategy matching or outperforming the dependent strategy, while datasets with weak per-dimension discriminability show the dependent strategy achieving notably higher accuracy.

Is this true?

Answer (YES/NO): NO